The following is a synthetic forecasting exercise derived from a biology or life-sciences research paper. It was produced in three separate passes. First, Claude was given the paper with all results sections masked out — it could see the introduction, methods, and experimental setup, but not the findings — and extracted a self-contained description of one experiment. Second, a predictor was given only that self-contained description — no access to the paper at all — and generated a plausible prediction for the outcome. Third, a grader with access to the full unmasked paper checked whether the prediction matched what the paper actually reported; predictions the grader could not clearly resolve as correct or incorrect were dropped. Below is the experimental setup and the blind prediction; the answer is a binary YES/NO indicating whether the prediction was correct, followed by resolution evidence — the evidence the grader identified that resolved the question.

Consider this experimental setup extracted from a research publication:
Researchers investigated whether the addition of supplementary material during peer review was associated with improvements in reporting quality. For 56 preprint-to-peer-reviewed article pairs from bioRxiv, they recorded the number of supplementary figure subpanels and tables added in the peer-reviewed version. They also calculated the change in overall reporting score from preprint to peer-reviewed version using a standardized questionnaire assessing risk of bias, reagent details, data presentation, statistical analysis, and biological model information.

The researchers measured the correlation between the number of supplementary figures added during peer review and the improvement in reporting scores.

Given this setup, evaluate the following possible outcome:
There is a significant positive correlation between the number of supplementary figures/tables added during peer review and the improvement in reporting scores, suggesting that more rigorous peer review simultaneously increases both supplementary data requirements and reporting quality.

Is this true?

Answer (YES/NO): YES